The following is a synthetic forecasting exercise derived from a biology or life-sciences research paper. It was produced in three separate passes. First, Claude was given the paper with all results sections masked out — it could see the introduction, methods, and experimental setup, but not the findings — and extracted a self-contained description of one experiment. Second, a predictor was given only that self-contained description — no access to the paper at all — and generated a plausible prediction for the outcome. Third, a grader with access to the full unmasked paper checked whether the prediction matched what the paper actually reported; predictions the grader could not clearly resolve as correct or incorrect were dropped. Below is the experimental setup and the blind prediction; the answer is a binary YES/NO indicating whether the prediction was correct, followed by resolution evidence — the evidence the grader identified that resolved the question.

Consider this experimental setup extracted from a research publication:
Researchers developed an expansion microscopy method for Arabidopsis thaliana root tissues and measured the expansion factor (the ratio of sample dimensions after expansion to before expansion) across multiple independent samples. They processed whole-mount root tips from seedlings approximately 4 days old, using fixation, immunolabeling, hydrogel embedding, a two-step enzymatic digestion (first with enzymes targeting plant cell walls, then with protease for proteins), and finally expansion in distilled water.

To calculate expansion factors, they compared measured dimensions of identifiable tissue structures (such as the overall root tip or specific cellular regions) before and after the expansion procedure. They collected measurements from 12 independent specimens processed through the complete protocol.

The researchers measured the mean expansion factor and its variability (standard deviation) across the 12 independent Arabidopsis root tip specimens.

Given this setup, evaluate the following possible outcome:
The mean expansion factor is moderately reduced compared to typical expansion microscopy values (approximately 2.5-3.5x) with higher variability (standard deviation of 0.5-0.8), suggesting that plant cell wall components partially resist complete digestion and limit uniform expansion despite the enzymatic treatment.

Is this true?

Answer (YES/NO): NO